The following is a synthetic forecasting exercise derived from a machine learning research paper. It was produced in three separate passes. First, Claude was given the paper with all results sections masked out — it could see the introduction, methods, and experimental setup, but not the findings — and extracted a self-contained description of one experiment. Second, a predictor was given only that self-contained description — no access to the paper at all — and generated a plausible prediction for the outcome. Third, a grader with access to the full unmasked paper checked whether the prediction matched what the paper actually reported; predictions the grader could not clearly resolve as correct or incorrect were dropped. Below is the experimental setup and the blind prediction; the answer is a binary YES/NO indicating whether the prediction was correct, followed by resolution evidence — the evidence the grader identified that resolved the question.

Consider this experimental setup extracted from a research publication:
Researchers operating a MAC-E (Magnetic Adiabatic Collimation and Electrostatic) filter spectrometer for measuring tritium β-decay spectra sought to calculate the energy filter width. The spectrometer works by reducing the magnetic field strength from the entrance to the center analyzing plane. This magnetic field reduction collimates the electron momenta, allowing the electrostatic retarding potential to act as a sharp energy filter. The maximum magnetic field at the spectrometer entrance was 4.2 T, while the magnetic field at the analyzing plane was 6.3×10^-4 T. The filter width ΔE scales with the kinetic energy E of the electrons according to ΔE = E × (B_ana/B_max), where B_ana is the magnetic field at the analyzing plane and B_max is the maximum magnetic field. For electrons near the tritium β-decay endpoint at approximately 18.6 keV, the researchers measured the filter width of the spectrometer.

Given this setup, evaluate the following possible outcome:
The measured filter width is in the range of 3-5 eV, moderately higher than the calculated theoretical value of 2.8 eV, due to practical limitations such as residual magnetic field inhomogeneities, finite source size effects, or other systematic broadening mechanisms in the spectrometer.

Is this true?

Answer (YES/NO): NO